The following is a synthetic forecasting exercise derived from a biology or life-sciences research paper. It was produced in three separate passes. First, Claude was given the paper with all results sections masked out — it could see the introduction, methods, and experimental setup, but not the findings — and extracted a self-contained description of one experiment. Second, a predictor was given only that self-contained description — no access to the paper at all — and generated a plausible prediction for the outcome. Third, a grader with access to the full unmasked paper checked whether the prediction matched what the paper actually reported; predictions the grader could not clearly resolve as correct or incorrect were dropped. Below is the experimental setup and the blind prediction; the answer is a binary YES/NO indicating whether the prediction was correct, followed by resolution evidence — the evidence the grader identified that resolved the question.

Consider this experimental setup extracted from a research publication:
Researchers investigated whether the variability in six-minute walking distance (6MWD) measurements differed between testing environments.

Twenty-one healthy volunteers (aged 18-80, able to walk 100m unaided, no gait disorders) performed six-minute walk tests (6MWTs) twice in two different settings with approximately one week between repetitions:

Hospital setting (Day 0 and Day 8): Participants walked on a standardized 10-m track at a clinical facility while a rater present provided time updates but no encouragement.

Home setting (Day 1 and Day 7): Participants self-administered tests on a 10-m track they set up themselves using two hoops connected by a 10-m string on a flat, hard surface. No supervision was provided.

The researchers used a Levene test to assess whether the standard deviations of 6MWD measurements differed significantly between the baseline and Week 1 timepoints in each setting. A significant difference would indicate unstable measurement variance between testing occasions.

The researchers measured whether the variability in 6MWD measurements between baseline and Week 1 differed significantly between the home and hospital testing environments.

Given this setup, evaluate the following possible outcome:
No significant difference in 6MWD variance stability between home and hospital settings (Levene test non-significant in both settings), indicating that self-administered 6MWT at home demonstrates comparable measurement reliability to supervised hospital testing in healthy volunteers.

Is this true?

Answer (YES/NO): YES